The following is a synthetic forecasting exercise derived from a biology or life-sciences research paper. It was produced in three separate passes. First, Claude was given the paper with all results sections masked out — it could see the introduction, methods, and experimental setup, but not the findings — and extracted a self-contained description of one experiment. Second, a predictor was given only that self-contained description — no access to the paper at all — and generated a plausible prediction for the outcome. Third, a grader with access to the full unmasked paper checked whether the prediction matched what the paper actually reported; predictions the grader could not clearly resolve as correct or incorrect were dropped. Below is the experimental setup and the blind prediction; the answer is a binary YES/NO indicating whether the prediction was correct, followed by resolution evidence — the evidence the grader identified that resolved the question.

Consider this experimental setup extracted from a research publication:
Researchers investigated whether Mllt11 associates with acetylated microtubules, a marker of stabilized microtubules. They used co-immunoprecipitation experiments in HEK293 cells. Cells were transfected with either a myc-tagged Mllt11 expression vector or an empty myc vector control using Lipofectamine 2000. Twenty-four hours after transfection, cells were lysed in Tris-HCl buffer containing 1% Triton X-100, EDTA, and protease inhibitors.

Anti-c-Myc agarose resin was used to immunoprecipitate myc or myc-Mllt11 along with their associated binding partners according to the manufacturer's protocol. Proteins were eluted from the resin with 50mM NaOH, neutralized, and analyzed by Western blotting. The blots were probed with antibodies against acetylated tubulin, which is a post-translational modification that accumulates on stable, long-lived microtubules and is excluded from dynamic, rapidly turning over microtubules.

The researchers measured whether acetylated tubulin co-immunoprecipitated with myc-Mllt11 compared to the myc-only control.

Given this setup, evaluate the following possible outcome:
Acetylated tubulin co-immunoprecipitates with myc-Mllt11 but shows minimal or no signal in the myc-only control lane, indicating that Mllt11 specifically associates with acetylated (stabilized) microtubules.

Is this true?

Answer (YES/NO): YES